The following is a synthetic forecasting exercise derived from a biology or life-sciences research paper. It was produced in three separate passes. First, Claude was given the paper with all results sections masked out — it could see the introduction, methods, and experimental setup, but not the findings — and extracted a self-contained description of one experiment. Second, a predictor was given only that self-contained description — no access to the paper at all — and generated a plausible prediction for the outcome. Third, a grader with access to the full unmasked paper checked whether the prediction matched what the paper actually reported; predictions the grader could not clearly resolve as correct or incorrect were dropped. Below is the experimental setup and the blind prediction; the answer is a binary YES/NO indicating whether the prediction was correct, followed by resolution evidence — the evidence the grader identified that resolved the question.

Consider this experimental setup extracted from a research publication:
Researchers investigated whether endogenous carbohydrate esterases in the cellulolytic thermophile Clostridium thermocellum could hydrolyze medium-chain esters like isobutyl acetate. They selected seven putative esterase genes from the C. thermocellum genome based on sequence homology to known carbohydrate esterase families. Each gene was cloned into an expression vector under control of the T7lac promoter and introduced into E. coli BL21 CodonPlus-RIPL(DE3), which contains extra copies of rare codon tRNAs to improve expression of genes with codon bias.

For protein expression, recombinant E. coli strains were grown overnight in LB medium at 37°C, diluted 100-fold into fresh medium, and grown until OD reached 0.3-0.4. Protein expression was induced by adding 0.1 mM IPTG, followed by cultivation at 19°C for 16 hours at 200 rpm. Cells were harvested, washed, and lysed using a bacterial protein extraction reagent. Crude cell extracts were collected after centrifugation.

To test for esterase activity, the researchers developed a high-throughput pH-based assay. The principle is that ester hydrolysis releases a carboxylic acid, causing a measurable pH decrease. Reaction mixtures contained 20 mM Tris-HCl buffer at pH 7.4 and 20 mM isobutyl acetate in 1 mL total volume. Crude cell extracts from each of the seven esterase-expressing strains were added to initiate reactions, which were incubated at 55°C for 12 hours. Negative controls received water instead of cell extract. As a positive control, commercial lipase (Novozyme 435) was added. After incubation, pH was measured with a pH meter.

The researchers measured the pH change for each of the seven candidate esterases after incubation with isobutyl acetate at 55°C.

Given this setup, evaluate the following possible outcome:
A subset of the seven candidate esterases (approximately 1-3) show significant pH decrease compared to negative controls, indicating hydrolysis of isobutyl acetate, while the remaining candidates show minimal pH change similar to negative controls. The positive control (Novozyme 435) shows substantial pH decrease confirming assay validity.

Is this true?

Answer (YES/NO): YES